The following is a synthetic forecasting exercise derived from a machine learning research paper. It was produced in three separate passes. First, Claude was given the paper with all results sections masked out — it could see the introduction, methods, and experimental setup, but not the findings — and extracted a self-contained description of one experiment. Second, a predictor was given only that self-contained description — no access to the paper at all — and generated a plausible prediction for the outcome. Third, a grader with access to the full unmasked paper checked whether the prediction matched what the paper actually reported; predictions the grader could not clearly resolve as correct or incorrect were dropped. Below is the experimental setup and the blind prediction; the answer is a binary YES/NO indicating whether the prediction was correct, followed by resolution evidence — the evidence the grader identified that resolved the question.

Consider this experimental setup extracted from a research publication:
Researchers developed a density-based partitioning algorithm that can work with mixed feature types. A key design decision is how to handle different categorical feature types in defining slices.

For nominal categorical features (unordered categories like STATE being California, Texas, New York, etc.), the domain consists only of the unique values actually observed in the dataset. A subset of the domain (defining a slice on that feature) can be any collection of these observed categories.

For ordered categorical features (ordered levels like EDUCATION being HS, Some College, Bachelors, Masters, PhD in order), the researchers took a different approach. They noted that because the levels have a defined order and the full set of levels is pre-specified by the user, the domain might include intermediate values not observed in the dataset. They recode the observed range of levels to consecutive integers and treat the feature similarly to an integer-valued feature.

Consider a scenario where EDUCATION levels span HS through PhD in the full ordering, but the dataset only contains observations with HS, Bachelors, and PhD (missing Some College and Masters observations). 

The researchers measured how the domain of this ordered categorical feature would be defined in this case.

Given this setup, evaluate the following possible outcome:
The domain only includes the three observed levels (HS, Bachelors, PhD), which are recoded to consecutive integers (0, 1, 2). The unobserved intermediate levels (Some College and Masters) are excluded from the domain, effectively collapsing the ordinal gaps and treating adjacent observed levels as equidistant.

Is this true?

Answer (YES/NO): NO